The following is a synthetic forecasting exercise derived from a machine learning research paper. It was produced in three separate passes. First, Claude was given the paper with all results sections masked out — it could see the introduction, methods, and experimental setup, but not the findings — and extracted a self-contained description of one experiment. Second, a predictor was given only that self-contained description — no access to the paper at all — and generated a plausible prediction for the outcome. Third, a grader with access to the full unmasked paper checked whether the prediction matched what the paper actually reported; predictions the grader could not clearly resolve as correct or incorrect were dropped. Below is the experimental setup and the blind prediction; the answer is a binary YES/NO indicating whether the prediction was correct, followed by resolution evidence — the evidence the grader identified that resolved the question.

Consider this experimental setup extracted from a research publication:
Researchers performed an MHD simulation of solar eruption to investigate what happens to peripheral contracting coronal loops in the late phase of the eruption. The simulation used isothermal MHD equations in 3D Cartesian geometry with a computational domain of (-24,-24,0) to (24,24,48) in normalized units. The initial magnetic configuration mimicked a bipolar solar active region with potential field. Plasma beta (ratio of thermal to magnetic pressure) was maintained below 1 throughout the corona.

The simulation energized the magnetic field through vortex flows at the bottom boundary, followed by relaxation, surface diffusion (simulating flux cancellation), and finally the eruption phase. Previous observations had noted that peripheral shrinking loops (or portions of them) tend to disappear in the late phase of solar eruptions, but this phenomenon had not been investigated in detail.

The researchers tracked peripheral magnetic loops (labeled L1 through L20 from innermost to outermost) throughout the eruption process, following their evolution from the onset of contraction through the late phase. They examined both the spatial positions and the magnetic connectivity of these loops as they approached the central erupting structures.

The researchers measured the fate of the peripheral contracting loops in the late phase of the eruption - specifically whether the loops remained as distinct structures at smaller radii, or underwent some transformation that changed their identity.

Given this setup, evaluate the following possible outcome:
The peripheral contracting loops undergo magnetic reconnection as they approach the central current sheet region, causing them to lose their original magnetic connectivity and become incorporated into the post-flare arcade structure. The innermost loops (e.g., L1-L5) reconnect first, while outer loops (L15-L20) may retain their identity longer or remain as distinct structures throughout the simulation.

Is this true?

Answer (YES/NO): NO